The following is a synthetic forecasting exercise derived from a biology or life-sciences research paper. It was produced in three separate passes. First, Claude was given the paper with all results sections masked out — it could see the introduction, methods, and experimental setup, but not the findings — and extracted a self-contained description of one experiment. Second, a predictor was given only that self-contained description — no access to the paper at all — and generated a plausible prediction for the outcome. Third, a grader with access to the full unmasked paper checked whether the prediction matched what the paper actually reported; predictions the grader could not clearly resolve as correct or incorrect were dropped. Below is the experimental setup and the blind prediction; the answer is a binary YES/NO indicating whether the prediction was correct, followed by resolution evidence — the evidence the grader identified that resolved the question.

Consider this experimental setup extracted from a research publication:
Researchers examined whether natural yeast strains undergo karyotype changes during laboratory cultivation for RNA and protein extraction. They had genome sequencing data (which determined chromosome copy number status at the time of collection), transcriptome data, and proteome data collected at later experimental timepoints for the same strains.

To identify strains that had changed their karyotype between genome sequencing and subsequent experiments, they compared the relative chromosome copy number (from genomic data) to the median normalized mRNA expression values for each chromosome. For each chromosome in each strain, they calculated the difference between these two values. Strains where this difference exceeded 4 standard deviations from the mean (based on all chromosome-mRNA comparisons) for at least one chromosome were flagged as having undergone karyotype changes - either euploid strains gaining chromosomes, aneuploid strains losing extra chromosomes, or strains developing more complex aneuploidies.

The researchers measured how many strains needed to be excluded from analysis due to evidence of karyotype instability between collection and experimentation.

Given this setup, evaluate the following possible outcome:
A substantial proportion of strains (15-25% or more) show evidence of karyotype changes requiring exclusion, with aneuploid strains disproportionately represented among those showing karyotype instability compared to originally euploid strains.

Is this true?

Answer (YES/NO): NO